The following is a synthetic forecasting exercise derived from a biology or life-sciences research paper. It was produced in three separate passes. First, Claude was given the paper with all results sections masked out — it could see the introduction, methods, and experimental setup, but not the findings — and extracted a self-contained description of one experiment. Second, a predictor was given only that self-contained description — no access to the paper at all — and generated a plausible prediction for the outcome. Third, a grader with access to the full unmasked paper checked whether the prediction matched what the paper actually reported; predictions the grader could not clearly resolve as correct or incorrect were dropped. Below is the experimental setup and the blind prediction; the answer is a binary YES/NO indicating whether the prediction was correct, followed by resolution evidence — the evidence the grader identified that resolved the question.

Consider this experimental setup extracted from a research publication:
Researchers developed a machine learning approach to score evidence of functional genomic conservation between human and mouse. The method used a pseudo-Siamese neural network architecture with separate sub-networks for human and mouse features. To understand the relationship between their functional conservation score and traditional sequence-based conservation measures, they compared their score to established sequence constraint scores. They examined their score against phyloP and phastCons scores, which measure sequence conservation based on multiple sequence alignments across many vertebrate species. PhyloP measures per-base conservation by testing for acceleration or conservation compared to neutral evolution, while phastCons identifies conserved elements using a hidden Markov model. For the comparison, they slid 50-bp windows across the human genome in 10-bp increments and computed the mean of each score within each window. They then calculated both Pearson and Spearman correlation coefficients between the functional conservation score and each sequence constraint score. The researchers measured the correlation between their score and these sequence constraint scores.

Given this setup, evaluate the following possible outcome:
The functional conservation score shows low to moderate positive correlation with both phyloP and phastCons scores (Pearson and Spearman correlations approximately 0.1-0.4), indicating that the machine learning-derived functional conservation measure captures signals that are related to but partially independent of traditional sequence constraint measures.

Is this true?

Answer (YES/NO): YES